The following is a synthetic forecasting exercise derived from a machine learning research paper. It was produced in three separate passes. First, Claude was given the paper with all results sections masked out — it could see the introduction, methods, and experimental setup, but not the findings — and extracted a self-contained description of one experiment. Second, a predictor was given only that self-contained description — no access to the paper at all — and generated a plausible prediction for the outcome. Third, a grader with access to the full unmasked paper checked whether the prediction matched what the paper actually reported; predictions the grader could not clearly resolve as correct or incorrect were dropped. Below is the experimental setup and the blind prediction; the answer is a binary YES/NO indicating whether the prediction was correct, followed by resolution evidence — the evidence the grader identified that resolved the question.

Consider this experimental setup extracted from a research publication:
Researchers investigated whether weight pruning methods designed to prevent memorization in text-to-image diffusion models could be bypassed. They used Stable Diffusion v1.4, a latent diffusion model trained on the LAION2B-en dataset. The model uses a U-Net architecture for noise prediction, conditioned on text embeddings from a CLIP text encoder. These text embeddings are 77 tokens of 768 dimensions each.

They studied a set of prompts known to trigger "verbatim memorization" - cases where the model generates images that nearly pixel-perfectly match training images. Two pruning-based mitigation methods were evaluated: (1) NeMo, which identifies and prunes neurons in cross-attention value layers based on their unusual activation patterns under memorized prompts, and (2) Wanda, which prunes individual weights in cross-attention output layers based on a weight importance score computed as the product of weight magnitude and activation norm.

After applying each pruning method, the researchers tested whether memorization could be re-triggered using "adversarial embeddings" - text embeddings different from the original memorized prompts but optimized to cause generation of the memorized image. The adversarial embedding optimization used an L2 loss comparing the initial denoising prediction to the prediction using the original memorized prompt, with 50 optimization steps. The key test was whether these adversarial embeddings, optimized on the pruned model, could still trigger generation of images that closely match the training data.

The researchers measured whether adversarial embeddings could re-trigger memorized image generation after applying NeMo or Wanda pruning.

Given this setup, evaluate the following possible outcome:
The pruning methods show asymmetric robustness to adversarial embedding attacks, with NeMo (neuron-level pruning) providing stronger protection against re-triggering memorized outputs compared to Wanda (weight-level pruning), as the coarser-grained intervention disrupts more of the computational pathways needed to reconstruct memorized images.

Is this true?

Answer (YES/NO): NO